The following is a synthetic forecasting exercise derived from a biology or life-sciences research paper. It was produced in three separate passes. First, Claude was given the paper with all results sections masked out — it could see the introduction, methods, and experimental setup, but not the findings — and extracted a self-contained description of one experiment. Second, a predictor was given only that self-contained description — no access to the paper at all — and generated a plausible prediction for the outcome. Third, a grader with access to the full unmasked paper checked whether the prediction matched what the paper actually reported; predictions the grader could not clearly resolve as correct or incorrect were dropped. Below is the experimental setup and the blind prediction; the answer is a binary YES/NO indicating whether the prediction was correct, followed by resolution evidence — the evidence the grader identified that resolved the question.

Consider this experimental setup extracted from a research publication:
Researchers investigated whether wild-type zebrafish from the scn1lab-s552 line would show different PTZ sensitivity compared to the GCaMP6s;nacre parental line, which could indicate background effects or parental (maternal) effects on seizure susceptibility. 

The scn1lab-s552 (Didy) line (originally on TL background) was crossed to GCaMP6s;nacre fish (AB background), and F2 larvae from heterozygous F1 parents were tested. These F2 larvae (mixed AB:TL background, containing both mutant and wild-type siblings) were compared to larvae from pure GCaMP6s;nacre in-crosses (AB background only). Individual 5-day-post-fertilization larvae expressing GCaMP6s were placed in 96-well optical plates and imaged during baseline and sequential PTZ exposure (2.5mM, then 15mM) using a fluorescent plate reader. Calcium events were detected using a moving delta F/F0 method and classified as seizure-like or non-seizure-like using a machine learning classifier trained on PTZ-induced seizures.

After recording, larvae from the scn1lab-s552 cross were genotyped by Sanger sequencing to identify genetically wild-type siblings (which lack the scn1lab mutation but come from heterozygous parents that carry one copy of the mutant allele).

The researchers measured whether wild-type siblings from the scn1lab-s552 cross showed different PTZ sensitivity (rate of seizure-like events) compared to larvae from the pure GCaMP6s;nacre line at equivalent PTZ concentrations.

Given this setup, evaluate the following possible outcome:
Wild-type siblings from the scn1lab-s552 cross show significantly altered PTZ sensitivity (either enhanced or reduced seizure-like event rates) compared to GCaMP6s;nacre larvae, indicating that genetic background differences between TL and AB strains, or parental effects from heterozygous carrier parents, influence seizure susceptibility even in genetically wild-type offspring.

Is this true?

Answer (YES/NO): YES